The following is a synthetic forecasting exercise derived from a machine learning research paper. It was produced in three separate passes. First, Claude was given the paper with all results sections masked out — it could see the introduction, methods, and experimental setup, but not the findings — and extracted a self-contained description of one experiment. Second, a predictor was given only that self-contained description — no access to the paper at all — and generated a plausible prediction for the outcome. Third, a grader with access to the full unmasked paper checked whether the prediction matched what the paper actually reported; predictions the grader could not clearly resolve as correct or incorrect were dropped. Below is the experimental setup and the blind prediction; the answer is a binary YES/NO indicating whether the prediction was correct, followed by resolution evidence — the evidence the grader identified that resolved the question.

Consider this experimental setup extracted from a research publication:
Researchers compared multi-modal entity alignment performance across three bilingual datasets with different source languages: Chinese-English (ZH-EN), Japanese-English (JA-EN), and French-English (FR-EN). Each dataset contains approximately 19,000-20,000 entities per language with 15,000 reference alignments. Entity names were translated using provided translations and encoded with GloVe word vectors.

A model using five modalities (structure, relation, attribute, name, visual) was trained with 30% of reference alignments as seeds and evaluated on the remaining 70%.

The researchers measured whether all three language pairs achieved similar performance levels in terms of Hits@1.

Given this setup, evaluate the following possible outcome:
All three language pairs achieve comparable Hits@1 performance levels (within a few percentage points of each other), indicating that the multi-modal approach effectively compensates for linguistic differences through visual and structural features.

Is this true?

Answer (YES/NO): YES